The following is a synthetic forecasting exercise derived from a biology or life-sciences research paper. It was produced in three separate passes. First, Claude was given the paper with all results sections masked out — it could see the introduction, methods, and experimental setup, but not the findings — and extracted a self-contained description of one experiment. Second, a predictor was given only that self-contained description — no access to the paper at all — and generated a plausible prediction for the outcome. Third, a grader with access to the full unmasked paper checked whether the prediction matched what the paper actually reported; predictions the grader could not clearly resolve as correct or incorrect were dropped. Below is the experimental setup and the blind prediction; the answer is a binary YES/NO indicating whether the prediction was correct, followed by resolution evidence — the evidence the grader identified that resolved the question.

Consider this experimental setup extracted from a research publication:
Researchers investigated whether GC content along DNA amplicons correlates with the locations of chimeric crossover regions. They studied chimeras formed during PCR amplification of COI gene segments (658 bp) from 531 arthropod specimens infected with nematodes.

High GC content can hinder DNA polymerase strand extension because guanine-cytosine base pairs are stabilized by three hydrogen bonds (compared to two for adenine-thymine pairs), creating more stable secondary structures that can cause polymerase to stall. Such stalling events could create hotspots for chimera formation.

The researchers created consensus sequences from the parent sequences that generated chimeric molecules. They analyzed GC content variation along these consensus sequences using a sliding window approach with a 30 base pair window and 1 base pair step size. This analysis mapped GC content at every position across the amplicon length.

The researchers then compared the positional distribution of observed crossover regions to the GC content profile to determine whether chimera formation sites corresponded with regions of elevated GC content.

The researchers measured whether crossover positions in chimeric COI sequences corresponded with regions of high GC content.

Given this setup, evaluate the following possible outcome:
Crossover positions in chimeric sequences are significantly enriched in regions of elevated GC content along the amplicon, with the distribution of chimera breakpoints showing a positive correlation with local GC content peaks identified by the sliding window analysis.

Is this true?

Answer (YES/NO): NO